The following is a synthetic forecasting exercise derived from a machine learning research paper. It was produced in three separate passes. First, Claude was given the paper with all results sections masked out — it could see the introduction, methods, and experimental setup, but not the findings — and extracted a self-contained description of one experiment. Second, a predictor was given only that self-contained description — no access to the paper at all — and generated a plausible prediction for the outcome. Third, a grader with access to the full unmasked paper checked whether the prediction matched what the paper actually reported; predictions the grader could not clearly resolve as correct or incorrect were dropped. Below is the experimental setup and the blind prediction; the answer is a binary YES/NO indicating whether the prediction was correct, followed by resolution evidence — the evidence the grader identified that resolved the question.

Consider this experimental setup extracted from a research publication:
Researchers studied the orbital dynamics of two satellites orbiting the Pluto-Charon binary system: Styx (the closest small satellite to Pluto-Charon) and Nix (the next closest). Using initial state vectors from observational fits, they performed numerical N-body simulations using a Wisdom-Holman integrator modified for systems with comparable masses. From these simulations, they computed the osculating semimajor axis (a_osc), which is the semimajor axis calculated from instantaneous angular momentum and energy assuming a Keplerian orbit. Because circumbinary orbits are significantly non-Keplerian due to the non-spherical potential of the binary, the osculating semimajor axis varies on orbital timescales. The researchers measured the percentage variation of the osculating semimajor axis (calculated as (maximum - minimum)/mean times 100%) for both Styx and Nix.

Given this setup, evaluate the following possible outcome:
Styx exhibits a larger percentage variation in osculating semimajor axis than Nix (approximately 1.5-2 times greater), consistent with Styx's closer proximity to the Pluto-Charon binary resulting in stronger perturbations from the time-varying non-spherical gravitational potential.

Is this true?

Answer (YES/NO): YES